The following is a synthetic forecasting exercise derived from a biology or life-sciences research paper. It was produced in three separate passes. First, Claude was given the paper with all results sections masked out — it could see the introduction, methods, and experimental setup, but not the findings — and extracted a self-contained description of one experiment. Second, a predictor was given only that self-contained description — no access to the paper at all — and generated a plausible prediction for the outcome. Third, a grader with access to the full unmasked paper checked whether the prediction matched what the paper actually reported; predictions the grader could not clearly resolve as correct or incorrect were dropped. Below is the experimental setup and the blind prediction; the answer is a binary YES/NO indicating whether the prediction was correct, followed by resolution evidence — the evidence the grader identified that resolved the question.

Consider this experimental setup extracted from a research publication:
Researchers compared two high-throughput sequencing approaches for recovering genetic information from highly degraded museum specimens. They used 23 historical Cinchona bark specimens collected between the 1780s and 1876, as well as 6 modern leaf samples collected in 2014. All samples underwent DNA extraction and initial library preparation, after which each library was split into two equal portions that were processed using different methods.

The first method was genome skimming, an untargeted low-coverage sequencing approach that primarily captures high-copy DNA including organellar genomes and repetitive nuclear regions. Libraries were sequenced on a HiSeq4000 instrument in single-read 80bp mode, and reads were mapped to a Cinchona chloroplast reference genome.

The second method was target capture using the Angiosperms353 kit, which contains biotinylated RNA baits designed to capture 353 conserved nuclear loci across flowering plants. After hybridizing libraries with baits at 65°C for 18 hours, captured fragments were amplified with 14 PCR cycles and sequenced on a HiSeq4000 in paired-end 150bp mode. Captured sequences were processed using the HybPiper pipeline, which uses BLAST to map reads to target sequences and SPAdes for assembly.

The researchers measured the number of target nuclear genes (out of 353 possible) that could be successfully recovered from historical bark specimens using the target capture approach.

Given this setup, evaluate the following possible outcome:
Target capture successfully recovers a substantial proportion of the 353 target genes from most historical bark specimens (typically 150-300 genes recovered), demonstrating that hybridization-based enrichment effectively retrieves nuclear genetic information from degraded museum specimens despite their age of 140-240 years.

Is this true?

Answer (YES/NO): NO